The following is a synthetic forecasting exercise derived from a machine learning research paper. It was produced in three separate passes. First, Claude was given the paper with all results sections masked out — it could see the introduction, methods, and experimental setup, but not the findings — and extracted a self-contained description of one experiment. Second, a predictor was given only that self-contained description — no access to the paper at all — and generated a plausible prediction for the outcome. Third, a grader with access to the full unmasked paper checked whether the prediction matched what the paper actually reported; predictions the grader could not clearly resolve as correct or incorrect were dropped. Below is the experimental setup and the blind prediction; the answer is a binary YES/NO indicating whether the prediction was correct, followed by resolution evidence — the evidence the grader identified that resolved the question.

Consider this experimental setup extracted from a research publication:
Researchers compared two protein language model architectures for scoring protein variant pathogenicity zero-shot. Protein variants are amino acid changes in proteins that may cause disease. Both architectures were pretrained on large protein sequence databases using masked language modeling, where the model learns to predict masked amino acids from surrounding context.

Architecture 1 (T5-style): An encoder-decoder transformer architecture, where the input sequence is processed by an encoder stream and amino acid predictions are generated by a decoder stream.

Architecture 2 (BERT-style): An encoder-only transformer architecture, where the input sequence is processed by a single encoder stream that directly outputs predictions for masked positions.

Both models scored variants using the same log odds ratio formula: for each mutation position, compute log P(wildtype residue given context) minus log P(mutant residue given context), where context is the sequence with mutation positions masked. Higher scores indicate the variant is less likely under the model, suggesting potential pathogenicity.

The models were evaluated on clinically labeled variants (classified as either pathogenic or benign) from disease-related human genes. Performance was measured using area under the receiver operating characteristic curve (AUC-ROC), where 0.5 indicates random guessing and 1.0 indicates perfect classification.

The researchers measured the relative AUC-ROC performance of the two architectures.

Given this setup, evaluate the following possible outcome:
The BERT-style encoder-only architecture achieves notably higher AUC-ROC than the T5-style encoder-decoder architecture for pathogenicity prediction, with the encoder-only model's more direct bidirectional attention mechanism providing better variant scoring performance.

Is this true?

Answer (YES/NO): NO